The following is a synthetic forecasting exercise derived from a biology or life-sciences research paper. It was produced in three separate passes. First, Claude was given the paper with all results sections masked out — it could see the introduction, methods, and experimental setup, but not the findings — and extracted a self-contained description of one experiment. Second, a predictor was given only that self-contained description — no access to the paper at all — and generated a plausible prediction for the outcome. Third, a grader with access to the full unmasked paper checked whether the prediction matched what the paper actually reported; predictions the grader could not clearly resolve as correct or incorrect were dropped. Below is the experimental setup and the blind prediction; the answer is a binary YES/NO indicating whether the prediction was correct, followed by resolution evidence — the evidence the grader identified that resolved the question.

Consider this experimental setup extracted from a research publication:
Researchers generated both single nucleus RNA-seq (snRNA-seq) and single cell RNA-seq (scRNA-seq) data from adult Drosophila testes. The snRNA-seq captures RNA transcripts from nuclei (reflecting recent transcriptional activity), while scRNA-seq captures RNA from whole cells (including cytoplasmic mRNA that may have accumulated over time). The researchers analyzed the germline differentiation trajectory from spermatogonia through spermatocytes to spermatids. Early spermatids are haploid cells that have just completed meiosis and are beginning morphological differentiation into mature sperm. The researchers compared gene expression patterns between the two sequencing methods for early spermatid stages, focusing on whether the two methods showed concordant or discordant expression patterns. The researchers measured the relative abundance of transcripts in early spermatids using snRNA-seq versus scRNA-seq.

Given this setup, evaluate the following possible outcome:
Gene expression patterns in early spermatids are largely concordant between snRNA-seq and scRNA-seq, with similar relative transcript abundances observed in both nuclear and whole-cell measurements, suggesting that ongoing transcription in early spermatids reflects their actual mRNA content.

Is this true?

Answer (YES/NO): NO